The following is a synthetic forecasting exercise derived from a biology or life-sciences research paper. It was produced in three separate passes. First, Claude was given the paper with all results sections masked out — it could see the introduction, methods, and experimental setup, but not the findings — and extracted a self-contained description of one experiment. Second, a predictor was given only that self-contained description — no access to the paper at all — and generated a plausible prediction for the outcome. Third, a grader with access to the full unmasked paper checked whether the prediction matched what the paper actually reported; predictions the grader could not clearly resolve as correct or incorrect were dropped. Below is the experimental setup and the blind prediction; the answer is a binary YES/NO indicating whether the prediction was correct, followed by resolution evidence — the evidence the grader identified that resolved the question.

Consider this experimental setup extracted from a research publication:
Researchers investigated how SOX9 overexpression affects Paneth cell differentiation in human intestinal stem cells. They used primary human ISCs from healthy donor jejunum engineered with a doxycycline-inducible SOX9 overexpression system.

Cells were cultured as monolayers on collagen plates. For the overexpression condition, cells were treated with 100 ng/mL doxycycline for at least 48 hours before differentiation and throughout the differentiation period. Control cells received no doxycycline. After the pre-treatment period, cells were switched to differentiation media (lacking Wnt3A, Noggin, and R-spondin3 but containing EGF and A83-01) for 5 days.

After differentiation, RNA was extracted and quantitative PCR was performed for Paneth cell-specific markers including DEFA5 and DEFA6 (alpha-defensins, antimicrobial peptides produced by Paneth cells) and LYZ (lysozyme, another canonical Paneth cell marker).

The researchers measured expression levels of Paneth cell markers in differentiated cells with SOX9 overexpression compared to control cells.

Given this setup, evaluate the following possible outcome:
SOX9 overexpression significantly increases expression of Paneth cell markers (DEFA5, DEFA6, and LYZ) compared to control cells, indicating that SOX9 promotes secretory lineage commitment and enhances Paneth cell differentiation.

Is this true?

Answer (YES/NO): NO